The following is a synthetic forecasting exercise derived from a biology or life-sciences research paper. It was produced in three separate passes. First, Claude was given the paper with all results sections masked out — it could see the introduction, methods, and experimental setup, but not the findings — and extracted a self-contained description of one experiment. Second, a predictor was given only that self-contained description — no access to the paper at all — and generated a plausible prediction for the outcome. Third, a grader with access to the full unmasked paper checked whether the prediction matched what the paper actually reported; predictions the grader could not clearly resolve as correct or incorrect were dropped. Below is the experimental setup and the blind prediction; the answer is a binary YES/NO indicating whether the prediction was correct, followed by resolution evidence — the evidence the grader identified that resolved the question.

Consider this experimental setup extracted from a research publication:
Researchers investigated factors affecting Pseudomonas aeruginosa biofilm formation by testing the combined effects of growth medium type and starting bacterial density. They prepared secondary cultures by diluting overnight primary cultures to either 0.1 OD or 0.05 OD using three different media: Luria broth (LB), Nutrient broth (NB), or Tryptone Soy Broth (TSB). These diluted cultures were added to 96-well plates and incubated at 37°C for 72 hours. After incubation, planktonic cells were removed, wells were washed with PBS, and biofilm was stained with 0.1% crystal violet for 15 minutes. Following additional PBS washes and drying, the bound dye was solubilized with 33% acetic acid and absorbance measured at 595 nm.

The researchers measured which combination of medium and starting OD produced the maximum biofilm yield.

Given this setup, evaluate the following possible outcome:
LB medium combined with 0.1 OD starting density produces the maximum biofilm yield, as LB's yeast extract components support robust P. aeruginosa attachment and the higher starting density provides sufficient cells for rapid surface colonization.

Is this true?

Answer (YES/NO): NO